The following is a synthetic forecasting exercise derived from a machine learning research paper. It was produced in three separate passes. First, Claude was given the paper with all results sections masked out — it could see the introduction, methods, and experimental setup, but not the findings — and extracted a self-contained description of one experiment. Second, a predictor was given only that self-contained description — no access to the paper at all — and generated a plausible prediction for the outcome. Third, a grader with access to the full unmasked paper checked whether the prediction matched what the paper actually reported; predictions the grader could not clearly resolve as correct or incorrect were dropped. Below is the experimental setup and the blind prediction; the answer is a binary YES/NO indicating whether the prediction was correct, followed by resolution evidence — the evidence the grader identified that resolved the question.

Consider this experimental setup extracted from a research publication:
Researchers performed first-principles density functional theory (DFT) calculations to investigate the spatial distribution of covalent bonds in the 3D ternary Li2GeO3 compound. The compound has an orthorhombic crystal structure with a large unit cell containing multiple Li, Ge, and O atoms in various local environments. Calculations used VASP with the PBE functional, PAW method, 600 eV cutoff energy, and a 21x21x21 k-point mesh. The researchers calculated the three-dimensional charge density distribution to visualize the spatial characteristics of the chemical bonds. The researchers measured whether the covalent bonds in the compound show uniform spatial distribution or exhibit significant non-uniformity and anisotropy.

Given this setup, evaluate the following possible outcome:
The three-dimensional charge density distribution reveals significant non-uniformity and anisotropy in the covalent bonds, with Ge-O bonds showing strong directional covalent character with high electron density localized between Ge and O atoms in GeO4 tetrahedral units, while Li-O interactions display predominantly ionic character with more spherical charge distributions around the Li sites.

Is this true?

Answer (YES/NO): NO